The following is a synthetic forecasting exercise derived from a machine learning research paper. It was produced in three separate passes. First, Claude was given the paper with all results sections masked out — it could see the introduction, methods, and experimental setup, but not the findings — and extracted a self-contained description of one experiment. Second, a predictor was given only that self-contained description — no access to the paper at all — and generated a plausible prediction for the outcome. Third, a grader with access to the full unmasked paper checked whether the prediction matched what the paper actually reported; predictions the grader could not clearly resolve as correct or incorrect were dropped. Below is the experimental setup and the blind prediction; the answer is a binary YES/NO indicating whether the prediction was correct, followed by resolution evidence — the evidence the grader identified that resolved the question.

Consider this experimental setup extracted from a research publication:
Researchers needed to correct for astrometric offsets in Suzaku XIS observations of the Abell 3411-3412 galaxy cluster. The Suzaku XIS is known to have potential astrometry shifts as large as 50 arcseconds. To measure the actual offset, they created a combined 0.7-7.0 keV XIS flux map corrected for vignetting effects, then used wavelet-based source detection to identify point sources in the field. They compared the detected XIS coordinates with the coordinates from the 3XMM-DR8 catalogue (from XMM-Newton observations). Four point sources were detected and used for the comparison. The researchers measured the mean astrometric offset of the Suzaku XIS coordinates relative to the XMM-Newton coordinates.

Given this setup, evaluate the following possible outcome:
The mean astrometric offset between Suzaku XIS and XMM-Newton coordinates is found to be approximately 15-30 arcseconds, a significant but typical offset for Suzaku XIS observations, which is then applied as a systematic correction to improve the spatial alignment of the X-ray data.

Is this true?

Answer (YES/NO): YES